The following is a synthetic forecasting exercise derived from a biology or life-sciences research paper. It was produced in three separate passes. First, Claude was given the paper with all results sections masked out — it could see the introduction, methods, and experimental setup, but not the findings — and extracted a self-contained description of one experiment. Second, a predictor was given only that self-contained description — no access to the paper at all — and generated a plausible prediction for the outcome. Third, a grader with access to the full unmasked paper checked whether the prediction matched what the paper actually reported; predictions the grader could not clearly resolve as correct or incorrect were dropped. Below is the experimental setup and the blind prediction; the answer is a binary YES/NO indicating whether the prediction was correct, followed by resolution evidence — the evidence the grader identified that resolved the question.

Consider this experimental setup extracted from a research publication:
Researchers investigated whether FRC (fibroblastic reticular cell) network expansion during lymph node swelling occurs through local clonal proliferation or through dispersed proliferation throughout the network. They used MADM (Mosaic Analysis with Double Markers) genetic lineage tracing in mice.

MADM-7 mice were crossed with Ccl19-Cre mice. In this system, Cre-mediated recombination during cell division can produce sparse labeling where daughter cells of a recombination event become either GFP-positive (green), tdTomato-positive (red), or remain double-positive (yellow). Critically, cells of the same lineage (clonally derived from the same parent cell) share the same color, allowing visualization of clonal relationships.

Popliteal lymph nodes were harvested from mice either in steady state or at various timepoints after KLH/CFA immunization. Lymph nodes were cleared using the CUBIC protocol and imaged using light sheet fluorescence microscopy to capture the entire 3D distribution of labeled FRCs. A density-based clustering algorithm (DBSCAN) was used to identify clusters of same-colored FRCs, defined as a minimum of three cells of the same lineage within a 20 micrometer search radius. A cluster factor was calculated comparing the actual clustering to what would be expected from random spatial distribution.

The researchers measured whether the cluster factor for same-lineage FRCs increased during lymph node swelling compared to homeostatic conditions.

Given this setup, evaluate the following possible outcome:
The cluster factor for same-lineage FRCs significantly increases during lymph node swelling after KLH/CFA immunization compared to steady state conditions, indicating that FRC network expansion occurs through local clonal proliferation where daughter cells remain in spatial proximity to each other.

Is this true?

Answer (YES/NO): YES